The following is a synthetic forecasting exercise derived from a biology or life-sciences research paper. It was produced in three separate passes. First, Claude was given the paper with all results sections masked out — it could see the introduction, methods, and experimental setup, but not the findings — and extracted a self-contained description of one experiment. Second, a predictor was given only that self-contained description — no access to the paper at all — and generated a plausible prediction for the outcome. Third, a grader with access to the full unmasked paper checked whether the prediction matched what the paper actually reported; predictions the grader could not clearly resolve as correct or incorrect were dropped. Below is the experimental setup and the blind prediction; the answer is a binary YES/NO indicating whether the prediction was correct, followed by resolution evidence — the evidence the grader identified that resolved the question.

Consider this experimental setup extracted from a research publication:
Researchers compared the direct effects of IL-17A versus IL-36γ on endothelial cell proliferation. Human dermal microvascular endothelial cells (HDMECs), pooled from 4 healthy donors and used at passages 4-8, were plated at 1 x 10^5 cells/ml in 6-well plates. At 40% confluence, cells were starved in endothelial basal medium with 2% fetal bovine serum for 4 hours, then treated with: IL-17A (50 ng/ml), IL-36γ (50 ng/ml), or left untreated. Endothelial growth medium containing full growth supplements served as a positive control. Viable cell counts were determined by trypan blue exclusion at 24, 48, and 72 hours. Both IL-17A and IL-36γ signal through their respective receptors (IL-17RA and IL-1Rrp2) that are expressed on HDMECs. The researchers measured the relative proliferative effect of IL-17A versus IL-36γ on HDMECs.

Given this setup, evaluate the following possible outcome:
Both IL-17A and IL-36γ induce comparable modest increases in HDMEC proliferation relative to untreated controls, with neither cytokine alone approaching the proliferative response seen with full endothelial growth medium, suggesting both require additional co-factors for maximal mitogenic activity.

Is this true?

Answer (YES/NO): NO